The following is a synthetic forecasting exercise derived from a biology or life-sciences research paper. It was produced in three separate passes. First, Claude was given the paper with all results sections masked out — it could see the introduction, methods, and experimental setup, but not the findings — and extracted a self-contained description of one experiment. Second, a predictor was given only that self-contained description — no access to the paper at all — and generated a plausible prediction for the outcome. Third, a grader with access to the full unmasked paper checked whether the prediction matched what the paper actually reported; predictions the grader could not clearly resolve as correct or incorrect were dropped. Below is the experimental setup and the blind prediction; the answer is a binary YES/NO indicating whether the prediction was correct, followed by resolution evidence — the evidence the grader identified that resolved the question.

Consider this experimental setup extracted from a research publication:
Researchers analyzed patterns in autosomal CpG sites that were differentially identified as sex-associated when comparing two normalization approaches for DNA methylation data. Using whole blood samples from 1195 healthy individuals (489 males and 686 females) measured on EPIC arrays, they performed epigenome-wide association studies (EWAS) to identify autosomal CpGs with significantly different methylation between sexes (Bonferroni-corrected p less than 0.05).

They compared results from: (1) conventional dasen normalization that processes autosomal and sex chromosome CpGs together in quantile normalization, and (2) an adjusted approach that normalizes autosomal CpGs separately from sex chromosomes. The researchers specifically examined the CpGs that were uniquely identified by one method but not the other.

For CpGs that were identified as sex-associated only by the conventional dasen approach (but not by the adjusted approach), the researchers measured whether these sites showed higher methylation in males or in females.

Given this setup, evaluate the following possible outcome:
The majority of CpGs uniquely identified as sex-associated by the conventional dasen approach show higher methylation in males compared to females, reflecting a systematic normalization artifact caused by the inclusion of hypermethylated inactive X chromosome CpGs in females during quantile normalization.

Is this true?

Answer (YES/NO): YES